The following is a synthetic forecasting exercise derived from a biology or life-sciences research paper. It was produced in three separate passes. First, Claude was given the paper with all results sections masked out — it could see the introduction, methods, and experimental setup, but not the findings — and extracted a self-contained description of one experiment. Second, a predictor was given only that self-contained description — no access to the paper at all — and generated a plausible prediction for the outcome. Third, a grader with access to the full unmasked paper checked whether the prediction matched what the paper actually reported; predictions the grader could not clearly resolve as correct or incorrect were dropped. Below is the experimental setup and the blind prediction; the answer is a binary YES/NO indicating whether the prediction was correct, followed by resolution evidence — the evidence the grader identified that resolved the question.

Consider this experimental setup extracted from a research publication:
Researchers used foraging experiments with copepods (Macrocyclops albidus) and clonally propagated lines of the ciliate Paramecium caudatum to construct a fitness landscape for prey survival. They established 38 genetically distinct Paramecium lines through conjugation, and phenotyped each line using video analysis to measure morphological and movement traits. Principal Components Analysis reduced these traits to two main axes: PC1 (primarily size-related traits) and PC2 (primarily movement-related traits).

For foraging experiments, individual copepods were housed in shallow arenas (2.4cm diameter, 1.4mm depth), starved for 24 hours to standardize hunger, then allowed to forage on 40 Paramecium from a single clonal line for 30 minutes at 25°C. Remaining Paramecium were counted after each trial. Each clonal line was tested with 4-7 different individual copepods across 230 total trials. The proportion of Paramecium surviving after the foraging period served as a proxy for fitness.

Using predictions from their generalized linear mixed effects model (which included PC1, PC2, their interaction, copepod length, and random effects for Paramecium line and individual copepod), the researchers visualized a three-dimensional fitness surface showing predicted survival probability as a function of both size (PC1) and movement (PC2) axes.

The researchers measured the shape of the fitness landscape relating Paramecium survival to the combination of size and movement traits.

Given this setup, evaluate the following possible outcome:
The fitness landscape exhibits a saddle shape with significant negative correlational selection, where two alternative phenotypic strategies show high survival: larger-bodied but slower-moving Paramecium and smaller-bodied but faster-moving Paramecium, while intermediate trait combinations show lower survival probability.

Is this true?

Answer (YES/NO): NO